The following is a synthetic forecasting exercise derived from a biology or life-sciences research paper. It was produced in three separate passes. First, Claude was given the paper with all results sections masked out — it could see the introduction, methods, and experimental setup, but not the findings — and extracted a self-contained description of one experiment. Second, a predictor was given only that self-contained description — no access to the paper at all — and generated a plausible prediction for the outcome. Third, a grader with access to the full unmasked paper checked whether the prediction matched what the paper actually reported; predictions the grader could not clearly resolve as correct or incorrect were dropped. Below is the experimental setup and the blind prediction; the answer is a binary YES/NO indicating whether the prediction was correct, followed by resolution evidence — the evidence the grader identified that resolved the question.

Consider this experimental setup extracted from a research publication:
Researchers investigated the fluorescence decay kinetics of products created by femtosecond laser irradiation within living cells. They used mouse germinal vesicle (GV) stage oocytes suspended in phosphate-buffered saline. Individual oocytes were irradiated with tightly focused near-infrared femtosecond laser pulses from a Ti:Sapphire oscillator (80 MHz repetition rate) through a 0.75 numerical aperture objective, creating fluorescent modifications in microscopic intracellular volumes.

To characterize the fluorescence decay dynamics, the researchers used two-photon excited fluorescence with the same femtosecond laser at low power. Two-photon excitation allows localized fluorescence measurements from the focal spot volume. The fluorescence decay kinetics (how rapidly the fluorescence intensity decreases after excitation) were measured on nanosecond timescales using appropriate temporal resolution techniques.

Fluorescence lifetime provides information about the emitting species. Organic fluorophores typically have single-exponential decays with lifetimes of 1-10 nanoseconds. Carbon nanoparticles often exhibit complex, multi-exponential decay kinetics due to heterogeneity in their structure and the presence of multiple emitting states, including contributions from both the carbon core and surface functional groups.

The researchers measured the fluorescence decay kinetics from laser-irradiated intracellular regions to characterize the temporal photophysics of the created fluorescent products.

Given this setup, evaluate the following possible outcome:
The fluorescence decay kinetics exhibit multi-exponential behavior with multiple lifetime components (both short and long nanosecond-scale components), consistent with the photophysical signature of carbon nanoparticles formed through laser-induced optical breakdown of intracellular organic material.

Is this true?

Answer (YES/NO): YES